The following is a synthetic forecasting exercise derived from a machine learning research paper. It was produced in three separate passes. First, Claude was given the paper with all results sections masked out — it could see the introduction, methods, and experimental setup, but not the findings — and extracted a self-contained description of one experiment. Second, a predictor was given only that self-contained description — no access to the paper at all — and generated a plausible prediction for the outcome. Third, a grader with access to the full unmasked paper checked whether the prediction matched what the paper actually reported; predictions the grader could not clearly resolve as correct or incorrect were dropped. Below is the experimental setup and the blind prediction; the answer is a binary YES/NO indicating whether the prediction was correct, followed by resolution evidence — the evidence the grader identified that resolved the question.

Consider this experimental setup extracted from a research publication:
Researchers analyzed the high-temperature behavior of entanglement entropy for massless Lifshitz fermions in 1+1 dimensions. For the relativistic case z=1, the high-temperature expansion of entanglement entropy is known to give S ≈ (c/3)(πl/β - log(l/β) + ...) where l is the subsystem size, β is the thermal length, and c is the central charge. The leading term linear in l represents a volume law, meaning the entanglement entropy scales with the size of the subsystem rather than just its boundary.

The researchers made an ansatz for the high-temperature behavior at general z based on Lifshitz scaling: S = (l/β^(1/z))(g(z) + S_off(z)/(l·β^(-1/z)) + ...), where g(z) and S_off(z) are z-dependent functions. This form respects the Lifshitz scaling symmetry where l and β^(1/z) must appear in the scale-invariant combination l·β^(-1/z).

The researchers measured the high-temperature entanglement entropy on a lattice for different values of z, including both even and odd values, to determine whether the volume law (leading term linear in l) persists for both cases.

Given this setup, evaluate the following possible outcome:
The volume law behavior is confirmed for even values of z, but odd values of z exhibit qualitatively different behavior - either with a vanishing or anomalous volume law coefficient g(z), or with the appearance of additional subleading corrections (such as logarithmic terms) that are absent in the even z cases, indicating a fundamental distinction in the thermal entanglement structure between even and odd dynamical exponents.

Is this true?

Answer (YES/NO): NO